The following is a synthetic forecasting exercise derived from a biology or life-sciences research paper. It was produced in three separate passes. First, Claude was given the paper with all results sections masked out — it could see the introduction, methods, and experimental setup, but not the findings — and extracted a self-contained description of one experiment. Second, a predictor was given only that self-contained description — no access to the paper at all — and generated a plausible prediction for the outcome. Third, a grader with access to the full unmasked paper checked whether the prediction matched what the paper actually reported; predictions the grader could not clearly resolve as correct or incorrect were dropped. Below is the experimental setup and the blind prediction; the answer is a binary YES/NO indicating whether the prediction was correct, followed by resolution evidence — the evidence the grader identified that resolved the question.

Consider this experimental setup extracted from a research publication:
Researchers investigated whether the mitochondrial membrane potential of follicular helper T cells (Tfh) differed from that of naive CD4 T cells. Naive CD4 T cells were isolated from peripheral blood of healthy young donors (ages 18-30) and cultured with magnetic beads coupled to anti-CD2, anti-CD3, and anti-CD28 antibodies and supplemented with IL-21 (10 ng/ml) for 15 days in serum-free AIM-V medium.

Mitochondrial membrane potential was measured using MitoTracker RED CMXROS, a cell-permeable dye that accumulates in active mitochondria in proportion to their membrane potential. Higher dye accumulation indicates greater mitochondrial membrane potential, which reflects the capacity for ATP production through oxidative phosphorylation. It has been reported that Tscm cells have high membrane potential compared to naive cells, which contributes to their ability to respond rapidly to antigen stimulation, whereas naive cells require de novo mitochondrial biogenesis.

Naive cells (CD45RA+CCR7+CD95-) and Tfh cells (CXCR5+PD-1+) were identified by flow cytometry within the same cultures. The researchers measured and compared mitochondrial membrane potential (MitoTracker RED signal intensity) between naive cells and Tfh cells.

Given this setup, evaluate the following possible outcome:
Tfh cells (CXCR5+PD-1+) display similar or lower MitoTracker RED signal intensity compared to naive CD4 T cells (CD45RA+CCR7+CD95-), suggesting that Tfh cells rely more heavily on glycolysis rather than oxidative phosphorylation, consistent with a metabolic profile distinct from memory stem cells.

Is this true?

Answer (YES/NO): NO